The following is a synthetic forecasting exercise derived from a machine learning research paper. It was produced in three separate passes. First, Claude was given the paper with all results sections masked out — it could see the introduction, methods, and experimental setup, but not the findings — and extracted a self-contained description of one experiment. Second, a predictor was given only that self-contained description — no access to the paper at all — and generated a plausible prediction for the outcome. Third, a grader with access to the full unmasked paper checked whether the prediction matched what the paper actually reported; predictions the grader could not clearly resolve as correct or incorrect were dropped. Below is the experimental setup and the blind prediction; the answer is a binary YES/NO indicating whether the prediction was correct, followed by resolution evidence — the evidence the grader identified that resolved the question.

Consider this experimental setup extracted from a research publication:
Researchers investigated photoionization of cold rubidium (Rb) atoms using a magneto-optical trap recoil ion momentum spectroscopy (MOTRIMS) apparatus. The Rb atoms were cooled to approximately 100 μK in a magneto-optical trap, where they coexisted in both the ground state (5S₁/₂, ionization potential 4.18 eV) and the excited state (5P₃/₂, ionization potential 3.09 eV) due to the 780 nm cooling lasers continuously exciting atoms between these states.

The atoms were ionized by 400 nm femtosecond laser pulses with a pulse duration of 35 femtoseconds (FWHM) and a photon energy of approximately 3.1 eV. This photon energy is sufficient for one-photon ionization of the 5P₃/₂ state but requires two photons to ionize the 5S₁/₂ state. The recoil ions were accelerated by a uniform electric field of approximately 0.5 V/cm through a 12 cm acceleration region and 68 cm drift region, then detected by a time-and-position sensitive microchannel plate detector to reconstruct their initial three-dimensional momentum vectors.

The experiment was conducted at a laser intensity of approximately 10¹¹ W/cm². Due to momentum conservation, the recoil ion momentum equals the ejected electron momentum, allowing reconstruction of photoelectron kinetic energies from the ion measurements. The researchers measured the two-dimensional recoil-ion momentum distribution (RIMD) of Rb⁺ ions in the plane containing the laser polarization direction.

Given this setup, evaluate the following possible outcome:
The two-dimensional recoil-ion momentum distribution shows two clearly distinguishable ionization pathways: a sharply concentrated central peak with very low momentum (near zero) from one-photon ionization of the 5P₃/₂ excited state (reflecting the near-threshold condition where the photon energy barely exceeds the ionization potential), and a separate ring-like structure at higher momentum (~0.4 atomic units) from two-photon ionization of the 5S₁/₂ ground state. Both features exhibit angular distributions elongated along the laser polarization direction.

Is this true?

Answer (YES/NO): NO